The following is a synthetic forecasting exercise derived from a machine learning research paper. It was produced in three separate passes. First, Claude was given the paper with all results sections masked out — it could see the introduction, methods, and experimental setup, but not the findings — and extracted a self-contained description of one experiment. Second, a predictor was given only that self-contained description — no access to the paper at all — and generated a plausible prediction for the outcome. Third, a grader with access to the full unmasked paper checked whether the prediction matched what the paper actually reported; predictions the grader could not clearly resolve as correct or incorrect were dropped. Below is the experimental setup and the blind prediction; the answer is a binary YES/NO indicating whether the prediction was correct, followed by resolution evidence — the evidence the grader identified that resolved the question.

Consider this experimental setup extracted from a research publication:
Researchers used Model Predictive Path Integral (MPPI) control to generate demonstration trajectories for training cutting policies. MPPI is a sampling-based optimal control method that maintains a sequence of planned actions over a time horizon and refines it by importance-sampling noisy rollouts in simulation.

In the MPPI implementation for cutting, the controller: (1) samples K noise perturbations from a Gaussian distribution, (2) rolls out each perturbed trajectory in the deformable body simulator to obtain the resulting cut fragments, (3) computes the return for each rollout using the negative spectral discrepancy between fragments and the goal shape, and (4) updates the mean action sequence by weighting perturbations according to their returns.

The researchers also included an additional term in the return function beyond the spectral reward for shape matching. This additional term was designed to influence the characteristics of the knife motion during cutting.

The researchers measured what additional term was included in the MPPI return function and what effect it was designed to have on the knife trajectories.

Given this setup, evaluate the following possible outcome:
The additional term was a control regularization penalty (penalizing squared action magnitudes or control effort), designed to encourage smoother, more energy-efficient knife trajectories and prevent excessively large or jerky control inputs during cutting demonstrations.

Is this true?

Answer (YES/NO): YES